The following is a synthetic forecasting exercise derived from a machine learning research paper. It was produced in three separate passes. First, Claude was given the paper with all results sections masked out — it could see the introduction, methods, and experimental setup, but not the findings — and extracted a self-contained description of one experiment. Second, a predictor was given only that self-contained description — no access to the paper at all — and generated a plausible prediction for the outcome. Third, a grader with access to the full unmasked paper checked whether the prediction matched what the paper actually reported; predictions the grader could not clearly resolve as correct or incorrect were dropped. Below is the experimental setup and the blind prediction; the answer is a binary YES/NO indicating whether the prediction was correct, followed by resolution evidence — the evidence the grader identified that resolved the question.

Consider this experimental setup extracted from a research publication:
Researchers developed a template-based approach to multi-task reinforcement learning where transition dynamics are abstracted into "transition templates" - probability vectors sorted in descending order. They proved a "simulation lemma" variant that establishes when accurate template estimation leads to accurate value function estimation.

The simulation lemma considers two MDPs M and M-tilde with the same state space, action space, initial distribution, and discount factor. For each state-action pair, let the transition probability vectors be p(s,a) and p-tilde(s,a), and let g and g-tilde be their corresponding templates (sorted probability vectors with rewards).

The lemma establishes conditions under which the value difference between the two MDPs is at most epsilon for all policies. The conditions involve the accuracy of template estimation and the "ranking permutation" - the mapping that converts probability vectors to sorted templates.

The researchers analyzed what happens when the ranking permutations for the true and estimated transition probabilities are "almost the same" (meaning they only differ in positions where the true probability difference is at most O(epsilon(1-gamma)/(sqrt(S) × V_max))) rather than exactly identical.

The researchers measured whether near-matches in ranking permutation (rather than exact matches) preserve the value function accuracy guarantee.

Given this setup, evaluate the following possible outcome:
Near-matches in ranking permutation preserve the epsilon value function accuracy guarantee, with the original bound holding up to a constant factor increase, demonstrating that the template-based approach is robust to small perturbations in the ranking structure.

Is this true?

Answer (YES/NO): YES